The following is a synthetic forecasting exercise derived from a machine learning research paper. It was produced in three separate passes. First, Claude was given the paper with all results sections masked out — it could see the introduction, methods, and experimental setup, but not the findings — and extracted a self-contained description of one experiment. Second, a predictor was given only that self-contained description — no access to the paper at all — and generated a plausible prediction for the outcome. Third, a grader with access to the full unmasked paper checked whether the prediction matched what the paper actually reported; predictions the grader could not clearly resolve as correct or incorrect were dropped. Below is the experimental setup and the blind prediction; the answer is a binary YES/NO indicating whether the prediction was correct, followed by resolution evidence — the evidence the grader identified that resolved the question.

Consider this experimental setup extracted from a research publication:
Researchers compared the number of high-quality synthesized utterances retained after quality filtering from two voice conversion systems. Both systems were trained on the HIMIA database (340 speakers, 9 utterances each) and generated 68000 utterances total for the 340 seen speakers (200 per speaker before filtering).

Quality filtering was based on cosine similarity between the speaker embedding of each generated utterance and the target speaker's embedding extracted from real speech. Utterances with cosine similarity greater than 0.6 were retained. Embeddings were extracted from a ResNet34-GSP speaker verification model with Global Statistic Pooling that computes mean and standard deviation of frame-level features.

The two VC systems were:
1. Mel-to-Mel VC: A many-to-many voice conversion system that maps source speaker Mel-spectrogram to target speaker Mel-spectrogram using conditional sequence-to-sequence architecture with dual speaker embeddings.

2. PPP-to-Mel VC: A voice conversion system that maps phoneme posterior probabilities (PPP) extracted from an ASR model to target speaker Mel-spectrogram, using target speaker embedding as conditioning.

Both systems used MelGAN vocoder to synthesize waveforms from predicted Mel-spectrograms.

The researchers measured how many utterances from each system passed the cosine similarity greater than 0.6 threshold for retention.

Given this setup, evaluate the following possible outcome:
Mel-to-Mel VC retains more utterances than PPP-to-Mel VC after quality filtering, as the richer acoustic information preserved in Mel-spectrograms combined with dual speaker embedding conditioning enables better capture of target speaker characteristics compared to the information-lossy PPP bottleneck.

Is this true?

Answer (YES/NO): NO